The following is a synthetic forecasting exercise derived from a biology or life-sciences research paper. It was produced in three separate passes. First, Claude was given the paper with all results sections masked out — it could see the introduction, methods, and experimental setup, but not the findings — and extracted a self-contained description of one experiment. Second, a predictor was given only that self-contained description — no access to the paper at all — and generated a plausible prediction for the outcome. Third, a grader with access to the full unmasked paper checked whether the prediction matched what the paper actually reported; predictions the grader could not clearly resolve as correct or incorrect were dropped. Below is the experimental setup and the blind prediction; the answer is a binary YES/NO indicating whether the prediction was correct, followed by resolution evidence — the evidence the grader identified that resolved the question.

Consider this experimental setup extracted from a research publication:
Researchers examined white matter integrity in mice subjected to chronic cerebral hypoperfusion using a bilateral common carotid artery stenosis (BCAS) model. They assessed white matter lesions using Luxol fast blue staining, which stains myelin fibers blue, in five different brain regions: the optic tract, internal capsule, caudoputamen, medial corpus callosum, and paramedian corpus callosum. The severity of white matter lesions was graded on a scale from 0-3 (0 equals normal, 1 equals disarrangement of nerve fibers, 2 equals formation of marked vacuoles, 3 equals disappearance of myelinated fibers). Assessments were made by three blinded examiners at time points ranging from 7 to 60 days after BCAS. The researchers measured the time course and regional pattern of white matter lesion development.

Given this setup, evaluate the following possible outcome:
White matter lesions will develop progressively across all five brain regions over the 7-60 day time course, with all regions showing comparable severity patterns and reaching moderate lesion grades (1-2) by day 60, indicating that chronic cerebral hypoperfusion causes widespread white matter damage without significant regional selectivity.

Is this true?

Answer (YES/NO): NO